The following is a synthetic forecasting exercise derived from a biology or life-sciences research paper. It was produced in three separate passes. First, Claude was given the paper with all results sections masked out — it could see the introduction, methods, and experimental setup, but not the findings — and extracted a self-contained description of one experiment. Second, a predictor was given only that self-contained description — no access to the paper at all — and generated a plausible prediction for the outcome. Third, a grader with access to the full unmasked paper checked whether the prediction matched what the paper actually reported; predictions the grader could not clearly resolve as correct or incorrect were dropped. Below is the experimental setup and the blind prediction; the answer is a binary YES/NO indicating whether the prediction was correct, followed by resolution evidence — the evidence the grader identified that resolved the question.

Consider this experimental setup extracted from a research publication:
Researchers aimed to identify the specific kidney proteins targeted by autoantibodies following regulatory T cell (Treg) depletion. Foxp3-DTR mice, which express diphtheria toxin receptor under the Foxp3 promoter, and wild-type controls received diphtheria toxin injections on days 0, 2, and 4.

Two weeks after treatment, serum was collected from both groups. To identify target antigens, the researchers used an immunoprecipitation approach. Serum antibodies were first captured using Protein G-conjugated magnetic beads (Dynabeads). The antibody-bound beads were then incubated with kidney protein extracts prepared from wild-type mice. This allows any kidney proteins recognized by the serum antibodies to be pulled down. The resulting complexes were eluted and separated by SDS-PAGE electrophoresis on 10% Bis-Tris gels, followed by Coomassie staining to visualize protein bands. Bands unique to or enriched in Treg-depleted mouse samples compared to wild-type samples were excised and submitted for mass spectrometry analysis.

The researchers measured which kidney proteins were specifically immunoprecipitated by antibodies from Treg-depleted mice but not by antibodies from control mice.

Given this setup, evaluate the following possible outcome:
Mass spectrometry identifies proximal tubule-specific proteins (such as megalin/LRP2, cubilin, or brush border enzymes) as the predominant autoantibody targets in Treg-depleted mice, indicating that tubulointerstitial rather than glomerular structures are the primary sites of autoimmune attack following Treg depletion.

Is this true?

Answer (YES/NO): NO